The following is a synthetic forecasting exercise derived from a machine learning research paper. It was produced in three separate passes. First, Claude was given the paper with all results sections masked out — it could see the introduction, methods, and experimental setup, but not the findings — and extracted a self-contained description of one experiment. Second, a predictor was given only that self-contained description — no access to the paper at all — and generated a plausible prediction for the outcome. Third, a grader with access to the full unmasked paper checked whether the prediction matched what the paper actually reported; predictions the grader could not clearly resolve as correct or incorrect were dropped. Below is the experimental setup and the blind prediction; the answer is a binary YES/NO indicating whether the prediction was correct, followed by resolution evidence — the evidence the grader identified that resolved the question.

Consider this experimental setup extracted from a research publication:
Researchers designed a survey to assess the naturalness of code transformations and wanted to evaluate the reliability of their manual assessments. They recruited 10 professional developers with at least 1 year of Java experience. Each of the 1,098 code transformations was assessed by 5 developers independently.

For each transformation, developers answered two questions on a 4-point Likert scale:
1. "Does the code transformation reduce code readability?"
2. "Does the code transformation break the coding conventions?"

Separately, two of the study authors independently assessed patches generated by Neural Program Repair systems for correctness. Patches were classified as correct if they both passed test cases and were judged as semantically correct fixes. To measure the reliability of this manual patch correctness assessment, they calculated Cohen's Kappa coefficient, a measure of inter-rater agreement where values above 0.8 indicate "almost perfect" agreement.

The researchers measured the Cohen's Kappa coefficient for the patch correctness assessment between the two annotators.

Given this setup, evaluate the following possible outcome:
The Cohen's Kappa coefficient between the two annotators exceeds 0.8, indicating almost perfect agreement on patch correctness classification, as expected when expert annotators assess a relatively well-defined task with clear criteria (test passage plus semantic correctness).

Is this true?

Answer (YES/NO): YES